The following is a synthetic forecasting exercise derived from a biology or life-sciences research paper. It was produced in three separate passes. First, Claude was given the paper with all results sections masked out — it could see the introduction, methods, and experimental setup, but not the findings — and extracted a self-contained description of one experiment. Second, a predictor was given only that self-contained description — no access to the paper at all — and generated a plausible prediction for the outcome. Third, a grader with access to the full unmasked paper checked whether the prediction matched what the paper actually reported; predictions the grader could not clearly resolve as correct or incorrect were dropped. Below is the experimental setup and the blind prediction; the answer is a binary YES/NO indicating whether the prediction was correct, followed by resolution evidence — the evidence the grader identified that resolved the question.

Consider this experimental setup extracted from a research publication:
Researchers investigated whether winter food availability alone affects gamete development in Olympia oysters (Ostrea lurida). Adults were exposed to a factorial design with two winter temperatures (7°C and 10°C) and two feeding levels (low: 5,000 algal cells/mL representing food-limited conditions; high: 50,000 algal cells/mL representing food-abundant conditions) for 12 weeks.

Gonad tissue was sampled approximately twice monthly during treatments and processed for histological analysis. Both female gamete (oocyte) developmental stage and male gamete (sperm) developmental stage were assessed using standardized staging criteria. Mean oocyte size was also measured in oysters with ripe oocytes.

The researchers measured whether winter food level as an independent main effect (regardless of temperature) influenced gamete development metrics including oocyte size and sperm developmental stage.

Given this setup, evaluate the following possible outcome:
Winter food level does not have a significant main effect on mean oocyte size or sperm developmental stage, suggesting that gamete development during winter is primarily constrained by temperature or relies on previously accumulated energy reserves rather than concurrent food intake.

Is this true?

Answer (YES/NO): YES